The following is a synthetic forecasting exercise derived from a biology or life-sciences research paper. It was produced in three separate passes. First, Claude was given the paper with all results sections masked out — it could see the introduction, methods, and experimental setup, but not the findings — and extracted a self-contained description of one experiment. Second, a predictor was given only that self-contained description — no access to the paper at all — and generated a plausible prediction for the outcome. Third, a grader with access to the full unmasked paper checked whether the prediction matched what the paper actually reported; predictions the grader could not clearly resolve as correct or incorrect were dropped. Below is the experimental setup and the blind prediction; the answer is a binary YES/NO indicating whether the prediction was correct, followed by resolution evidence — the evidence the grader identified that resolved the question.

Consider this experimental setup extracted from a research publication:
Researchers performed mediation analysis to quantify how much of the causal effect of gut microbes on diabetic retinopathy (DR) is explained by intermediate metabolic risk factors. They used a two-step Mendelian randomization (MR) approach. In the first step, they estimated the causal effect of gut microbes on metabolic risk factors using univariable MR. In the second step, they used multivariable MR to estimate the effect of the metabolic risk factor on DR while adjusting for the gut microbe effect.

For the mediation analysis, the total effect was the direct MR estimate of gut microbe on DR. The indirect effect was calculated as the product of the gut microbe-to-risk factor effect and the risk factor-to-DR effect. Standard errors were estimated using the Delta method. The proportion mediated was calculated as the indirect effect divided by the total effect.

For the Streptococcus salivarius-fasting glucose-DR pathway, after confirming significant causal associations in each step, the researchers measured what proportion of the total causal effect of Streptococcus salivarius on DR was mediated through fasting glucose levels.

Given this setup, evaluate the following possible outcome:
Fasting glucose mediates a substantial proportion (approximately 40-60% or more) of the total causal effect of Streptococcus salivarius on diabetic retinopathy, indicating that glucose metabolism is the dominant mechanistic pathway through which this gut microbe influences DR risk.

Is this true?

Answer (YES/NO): NO